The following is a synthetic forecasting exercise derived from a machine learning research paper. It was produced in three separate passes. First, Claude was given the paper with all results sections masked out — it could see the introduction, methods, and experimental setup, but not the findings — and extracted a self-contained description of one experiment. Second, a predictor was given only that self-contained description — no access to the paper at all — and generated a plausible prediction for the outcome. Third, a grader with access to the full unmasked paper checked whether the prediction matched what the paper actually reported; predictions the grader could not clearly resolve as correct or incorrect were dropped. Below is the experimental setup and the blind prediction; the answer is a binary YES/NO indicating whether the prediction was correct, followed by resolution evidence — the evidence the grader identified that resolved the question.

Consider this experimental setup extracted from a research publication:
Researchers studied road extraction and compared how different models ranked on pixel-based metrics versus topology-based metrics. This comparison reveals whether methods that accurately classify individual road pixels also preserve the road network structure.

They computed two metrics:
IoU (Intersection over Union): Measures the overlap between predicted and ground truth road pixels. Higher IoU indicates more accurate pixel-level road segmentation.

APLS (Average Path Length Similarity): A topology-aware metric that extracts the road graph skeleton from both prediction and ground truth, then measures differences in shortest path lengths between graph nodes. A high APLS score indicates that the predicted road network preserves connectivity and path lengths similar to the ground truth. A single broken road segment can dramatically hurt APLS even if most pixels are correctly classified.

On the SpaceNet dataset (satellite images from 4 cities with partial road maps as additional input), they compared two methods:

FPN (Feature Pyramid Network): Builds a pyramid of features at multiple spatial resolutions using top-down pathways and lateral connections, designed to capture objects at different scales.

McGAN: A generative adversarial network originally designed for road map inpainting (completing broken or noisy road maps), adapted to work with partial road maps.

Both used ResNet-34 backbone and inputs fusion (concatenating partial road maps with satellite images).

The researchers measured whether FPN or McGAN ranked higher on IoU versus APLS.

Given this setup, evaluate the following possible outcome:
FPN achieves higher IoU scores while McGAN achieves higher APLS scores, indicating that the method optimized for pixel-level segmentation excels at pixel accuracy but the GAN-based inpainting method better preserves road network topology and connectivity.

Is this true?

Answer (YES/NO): YES